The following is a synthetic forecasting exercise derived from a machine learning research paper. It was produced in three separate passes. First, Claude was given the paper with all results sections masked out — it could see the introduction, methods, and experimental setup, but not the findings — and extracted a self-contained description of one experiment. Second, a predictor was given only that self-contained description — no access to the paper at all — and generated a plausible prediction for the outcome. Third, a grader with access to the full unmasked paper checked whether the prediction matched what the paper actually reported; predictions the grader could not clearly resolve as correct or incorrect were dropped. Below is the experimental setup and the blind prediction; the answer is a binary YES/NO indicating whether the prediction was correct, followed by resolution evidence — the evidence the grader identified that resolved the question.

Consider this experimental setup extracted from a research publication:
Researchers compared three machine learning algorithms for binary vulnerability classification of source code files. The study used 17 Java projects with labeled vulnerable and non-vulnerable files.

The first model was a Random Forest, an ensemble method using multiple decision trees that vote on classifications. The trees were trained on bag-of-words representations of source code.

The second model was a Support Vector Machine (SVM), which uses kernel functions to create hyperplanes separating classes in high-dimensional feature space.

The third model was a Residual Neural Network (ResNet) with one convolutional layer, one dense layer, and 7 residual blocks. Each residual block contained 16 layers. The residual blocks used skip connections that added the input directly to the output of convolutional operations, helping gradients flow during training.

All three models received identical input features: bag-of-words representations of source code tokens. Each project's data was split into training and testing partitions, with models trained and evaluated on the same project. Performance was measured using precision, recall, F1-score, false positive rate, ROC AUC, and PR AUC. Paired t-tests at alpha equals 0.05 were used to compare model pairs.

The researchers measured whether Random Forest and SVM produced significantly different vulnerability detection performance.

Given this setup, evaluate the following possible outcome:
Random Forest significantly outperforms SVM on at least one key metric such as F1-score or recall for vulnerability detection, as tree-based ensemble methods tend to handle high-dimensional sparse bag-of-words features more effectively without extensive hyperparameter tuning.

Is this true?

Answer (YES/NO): YES